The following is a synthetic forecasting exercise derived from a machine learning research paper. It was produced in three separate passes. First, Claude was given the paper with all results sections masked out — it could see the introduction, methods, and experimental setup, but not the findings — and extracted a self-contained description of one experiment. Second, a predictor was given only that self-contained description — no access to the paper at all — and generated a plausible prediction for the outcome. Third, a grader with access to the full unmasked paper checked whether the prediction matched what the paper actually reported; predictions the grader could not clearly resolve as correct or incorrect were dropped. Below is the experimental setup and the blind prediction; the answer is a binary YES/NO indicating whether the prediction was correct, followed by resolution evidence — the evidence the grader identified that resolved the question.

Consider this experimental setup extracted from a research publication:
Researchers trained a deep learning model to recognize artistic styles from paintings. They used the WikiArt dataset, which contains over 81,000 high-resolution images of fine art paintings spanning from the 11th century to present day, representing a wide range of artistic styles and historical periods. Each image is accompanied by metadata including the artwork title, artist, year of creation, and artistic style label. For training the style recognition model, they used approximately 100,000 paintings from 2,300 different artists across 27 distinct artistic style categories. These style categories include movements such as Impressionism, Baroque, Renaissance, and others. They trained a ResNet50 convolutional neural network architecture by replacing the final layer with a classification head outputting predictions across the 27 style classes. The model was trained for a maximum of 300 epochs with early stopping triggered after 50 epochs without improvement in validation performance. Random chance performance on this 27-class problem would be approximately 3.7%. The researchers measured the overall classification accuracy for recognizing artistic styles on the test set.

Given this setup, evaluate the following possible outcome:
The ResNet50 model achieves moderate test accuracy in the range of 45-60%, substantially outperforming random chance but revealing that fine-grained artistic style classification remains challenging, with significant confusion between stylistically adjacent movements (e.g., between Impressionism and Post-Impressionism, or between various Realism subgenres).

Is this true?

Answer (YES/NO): YES